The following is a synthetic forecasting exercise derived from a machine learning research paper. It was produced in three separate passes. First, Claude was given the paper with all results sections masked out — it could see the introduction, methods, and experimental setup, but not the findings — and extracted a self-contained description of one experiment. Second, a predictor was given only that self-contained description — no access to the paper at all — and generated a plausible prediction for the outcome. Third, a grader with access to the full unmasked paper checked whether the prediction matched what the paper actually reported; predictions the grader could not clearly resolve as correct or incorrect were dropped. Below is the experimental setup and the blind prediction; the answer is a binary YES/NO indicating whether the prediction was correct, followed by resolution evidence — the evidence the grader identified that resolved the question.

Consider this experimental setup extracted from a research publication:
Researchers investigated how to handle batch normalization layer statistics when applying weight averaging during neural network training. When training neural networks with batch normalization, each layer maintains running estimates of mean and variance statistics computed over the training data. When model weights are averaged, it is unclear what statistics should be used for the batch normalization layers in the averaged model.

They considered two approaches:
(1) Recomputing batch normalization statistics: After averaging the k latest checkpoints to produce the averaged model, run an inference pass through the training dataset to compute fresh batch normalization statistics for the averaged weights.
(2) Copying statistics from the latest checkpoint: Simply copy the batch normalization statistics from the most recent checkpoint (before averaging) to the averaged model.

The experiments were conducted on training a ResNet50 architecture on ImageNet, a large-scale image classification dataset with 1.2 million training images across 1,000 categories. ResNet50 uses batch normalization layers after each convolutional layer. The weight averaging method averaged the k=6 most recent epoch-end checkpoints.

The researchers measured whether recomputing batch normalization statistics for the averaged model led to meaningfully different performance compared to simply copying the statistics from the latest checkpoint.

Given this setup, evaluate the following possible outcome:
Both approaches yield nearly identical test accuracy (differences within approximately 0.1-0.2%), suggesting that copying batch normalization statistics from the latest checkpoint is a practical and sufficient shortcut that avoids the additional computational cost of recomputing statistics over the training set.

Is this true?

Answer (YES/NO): YES